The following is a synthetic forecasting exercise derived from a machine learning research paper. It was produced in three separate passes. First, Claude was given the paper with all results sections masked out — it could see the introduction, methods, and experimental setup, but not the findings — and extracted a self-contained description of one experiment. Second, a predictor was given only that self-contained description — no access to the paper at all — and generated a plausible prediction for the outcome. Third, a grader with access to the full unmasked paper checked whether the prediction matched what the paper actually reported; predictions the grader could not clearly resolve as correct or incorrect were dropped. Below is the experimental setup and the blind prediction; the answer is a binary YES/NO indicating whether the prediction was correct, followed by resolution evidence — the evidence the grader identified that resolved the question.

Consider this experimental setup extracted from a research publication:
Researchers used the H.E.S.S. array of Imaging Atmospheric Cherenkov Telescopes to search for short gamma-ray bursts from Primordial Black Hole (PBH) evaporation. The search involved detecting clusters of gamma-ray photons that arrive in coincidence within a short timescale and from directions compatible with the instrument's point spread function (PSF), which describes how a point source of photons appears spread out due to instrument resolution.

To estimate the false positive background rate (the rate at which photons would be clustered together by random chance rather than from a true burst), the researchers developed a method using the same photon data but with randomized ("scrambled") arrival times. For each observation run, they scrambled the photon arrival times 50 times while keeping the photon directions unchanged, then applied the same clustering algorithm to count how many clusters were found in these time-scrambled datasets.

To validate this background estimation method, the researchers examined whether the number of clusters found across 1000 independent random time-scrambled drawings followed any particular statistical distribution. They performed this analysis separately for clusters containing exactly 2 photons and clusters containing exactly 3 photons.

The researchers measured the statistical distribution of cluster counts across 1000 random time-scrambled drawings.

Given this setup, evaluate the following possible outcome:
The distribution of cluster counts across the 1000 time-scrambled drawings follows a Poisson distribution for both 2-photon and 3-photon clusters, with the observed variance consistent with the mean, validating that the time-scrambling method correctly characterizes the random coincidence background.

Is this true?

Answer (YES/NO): YES